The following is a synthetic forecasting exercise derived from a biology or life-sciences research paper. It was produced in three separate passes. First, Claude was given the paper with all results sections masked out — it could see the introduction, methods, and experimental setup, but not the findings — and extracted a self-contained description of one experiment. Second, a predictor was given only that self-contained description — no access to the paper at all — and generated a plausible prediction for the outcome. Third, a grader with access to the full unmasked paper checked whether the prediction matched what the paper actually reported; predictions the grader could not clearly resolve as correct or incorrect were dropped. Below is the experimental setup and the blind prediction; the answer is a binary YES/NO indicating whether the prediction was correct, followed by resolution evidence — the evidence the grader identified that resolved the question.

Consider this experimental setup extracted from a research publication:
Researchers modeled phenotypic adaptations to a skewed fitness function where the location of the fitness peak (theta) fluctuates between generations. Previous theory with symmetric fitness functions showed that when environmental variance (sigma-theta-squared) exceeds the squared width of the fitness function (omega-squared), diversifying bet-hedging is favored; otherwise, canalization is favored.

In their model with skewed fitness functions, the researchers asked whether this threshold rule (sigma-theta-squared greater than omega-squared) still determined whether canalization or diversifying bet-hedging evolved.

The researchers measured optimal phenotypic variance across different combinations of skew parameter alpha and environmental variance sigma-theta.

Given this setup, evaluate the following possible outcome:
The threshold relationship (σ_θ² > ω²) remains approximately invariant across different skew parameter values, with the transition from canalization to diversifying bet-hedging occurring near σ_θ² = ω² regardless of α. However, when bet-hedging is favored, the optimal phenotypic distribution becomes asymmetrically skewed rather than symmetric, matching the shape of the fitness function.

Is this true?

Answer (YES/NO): NO